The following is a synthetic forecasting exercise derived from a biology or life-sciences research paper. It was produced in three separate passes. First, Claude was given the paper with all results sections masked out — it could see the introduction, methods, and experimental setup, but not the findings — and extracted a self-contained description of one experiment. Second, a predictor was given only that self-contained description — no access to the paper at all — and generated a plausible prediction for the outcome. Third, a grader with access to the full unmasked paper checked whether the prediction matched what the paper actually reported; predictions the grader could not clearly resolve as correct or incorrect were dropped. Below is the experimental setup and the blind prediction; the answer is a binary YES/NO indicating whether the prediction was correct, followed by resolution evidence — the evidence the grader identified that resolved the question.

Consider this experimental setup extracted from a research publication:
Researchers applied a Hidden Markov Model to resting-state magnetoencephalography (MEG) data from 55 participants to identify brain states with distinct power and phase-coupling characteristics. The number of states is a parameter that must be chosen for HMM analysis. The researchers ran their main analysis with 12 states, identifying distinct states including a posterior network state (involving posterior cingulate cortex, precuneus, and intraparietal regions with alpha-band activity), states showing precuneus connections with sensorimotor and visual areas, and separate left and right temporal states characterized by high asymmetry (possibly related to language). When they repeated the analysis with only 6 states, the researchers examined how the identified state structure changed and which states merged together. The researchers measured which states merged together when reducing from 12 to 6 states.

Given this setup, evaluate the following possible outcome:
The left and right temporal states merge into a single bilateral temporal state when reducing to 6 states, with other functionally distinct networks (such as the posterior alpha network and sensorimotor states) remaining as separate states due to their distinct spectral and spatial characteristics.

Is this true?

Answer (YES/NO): NO